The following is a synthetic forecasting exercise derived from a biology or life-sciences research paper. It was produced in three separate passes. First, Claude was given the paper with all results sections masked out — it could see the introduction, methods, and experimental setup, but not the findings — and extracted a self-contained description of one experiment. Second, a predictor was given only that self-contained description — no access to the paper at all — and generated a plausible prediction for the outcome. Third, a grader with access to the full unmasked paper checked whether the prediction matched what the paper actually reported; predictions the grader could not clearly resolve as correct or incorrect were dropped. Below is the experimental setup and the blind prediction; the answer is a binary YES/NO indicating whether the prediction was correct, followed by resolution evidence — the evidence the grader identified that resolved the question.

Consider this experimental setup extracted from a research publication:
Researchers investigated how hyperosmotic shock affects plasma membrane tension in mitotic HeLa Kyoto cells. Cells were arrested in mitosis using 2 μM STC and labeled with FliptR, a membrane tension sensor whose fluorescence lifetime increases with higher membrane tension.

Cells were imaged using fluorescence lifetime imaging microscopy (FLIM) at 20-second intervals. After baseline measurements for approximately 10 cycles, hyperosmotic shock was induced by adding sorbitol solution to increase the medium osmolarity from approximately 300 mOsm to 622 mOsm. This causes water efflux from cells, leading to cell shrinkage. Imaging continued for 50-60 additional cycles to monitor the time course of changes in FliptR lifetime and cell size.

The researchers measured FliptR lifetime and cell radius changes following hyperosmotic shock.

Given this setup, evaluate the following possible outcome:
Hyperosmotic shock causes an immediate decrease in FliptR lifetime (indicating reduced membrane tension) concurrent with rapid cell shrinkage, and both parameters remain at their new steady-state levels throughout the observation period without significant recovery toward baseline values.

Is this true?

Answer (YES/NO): NO